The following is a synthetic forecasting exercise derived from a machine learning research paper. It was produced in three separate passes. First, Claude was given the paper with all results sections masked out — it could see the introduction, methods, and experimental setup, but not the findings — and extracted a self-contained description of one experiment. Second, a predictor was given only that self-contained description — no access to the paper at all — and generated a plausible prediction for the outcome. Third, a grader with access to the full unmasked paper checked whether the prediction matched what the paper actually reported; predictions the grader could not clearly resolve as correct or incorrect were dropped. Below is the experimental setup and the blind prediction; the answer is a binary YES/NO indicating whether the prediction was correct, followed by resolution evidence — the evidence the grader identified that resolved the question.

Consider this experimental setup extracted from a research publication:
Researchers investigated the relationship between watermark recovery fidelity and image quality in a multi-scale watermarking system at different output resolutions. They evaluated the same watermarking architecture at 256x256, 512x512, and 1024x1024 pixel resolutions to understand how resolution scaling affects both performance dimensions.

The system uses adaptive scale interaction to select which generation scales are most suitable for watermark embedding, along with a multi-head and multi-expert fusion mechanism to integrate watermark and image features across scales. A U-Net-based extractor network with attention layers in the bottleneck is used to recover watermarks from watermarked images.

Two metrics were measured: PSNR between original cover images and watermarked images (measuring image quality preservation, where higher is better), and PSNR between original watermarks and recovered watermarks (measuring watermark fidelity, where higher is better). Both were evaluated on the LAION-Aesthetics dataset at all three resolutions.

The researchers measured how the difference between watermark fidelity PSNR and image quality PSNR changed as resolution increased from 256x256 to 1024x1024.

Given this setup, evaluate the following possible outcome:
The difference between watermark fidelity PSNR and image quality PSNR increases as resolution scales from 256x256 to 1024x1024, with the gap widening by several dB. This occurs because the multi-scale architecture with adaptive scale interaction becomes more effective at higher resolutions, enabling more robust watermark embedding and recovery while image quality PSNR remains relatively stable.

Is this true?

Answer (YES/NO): NO